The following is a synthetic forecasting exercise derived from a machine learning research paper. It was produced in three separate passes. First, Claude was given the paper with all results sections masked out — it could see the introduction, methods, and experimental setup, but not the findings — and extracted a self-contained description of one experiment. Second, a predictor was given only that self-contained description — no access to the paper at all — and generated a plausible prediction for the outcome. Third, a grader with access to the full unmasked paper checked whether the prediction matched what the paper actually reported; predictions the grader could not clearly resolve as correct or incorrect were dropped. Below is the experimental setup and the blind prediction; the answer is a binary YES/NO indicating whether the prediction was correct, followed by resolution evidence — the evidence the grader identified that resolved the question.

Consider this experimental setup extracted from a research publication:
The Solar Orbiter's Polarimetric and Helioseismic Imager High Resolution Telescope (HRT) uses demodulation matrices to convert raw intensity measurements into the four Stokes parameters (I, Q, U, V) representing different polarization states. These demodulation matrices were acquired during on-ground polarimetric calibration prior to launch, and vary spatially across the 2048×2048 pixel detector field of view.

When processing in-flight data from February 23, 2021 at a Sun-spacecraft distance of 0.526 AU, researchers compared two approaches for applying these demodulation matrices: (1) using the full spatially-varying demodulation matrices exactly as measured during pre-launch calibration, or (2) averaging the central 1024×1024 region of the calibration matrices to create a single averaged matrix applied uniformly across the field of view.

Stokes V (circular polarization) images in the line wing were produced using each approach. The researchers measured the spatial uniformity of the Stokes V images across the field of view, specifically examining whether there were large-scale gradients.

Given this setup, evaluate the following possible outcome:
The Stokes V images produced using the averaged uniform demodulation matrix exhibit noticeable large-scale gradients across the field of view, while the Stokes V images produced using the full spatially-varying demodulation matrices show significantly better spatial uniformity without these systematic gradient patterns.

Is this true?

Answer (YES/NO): NO